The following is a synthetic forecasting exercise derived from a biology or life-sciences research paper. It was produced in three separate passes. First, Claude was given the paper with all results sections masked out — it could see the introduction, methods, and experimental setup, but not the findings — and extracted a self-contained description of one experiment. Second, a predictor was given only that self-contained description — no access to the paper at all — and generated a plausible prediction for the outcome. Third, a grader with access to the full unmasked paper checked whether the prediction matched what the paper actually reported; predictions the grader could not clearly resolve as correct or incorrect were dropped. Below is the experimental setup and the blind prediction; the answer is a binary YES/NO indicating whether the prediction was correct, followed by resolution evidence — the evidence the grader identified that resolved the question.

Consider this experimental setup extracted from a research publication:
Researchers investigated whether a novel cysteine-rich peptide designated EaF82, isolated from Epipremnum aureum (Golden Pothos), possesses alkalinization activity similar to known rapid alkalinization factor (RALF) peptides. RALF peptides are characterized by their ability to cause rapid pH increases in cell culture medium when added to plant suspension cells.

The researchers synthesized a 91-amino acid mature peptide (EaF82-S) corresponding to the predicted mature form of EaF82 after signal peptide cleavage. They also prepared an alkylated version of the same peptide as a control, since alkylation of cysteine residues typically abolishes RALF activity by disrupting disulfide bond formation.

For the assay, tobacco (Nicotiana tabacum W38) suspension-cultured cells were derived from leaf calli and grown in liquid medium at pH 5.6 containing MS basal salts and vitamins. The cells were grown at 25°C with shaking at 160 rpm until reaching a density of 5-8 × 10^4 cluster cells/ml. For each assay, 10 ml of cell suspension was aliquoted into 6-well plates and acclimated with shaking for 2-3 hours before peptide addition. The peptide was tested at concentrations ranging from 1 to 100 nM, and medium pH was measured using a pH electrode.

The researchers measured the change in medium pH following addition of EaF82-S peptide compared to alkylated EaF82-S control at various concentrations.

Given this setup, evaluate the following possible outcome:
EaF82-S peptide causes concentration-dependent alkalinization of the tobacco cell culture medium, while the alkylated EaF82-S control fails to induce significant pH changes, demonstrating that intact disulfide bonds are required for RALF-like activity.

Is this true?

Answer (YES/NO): YES